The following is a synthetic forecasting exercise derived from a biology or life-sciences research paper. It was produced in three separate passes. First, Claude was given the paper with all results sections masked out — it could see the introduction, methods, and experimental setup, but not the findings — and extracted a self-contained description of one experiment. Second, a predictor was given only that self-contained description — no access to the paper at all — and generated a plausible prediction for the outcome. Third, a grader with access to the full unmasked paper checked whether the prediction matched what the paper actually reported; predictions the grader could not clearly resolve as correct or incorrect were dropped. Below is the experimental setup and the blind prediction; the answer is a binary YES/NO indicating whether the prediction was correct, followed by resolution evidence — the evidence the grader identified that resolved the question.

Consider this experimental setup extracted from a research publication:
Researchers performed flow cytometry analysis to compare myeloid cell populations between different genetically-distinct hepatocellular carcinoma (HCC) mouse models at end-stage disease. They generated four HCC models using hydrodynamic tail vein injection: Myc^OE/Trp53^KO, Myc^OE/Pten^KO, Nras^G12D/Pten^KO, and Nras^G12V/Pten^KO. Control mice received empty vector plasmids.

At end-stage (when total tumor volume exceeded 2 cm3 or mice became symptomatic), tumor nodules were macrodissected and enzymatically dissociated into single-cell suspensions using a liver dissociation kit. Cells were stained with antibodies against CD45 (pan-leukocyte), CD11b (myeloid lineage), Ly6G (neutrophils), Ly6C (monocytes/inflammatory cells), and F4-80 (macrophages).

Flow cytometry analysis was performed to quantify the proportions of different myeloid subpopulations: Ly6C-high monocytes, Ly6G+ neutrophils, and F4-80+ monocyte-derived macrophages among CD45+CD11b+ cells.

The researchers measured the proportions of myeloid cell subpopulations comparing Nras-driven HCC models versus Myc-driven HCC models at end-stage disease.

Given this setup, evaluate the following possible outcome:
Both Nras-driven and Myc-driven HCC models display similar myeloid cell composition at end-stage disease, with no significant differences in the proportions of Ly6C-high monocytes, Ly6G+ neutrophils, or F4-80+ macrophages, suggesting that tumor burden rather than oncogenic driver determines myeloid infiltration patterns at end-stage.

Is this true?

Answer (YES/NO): NO